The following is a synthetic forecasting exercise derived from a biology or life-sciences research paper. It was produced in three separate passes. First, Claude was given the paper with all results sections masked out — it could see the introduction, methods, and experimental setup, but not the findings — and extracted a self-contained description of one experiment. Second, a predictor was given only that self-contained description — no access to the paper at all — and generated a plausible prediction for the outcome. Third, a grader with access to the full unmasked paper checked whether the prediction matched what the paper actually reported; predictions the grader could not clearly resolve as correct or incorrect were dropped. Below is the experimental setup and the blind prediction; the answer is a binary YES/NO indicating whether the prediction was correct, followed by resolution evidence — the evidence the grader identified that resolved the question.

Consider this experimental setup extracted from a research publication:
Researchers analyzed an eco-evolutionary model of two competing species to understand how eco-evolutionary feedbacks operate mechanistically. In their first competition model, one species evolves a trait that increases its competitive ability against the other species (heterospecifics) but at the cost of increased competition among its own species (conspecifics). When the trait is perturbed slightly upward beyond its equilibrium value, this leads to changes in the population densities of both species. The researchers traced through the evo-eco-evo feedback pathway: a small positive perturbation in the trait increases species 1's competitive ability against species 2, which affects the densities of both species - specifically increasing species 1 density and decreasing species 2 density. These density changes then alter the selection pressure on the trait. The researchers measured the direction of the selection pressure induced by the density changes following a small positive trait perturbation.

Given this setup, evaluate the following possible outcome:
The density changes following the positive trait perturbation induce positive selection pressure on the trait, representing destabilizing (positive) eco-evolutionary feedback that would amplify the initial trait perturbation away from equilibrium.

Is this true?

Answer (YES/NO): NO